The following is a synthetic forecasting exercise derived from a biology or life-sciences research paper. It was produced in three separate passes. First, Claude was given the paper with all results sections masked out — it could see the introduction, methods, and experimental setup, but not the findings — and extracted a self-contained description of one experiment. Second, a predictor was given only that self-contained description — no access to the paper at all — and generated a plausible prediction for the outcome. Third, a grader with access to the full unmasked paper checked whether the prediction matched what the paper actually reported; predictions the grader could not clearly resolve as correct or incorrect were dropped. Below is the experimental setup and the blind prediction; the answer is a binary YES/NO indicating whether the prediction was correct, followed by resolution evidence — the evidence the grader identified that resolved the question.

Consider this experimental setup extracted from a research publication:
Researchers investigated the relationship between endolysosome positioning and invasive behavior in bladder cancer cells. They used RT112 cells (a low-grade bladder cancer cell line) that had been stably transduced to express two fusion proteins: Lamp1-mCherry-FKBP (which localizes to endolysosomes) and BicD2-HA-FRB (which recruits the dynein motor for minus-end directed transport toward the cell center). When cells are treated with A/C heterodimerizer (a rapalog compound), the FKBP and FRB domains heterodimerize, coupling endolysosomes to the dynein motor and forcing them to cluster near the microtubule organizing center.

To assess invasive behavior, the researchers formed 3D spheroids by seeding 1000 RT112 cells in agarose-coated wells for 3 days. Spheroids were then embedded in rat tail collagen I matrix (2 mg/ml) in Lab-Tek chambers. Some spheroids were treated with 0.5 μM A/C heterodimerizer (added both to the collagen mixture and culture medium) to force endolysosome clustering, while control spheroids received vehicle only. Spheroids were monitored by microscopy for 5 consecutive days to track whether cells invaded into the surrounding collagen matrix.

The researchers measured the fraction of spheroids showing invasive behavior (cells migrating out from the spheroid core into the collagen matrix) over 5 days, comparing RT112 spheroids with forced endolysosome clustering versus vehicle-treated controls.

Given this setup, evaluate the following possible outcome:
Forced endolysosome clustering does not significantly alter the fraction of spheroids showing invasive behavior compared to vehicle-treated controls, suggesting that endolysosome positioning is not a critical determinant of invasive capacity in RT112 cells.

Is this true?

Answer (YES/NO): NO